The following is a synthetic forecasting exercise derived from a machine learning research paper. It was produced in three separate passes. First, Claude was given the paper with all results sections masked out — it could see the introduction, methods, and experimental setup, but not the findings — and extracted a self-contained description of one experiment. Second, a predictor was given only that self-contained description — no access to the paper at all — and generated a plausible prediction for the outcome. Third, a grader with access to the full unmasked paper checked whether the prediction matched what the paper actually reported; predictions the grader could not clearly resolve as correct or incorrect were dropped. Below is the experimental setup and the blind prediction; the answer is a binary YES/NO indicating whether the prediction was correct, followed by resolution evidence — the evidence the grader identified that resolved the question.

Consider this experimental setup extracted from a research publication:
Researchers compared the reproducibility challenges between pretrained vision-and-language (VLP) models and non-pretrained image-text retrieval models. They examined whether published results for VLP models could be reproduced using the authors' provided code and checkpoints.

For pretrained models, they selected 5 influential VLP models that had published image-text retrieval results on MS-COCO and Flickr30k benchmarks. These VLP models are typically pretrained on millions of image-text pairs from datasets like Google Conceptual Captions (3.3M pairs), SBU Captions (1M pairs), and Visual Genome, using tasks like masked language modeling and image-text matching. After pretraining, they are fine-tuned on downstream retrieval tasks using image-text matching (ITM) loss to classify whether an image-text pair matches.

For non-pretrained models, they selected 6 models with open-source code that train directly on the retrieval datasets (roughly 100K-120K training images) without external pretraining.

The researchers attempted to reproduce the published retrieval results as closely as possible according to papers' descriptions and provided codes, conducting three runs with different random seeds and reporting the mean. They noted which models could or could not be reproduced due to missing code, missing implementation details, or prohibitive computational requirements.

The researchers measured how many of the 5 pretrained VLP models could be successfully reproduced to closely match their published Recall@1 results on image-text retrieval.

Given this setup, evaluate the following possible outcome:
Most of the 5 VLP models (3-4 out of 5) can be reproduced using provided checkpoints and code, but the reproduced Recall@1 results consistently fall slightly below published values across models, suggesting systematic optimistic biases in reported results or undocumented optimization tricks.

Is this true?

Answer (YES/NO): NO